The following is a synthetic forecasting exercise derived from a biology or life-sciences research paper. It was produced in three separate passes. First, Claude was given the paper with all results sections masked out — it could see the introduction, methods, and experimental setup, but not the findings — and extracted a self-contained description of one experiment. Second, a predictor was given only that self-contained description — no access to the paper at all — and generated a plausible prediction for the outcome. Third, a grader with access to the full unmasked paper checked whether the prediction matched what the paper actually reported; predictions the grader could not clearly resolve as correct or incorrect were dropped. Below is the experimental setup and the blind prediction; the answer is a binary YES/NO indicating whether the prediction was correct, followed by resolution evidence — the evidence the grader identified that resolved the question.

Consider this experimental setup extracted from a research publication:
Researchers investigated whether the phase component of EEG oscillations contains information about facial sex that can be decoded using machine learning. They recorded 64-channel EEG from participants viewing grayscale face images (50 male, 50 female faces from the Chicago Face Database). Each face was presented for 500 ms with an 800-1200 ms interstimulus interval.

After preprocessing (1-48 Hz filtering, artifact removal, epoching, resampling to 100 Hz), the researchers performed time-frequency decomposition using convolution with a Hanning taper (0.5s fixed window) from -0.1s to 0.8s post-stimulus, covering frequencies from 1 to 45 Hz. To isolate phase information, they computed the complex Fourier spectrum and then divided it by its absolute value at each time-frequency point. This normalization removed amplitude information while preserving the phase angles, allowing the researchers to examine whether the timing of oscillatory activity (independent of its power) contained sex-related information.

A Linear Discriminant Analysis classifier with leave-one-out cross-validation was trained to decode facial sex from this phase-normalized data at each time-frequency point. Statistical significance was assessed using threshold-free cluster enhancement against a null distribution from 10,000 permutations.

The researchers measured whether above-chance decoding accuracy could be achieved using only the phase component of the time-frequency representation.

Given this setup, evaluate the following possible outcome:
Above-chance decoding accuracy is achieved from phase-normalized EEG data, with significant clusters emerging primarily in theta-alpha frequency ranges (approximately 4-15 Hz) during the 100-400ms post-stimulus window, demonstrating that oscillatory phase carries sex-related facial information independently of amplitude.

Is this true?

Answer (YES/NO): NO